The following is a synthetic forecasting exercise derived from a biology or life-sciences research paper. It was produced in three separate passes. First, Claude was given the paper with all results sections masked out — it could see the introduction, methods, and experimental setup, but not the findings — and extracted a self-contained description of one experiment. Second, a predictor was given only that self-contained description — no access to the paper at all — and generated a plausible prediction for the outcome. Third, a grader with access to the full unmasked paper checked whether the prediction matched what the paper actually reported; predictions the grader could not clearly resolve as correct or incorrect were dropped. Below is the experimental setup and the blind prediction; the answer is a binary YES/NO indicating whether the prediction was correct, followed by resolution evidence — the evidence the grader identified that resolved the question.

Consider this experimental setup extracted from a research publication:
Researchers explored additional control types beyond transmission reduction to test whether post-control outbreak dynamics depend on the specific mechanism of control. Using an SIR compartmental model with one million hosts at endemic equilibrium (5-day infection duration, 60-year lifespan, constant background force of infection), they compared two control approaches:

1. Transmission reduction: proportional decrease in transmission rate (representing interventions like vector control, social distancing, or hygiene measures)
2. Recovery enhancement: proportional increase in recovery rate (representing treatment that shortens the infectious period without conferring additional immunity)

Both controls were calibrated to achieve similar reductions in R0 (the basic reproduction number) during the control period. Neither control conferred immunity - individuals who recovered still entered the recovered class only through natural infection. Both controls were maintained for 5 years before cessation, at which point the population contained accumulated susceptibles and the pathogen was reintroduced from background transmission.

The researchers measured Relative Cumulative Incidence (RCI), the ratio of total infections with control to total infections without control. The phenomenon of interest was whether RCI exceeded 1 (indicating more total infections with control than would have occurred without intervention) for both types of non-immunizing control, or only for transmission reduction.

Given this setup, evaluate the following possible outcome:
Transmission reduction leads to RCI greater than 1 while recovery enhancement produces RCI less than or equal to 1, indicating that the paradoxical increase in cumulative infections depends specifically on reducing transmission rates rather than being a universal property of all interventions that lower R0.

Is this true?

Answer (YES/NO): NO